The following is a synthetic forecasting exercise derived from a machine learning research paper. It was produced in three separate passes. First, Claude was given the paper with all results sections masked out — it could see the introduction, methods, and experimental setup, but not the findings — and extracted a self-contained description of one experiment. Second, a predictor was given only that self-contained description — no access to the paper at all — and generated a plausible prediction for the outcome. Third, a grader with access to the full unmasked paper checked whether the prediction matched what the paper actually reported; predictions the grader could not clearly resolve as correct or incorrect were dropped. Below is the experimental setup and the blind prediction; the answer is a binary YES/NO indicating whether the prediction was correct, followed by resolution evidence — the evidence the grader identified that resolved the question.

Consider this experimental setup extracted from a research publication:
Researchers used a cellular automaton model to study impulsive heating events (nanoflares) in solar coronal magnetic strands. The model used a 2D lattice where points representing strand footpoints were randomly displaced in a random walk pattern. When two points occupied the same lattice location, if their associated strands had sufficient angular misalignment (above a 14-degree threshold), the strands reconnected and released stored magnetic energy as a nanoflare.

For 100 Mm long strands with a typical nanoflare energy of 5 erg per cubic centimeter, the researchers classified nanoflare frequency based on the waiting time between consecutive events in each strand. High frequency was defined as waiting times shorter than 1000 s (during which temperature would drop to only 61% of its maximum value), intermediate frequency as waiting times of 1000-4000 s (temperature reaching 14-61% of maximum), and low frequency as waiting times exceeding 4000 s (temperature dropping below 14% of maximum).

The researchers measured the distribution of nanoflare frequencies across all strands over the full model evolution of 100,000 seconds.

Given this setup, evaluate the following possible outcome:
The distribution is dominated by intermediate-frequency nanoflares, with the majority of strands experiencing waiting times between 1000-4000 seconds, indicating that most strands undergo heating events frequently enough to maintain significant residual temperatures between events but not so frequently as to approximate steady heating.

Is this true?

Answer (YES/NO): NO